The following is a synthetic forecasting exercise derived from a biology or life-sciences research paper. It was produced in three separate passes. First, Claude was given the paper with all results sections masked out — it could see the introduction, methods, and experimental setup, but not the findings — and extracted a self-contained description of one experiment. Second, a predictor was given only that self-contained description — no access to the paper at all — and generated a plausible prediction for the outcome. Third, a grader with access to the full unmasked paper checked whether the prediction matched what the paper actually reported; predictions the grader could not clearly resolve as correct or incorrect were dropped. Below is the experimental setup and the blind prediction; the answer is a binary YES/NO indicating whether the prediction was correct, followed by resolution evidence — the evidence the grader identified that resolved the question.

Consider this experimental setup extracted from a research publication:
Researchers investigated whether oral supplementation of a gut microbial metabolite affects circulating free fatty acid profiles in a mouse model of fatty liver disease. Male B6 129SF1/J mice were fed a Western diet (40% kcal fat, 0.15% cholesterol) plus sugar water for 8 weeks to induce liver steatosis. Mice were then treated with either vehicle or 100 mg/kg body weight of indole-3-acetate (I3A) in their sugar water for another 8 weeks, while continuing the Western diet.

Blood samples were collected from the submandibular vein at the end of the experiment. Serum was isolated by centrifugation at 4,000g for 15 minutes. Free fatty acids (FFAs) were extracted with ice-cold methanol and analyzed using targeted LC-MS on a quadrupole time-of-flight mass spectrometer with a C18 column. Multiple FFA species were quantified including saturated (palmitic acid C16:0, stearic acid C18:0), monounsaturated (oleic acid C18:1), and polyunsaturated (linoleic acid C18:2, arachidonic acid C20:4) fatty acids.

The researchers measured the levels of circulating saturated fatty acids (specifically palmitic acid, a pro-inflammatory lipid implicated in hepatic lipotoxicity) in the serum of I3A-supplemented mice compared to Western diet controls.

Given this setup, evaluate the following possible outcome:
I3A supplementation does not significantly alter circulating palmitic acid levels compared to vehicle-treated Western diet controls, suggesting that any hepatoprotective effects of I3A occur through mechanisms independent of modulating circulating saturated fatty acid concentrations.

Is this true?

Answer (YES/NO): YES